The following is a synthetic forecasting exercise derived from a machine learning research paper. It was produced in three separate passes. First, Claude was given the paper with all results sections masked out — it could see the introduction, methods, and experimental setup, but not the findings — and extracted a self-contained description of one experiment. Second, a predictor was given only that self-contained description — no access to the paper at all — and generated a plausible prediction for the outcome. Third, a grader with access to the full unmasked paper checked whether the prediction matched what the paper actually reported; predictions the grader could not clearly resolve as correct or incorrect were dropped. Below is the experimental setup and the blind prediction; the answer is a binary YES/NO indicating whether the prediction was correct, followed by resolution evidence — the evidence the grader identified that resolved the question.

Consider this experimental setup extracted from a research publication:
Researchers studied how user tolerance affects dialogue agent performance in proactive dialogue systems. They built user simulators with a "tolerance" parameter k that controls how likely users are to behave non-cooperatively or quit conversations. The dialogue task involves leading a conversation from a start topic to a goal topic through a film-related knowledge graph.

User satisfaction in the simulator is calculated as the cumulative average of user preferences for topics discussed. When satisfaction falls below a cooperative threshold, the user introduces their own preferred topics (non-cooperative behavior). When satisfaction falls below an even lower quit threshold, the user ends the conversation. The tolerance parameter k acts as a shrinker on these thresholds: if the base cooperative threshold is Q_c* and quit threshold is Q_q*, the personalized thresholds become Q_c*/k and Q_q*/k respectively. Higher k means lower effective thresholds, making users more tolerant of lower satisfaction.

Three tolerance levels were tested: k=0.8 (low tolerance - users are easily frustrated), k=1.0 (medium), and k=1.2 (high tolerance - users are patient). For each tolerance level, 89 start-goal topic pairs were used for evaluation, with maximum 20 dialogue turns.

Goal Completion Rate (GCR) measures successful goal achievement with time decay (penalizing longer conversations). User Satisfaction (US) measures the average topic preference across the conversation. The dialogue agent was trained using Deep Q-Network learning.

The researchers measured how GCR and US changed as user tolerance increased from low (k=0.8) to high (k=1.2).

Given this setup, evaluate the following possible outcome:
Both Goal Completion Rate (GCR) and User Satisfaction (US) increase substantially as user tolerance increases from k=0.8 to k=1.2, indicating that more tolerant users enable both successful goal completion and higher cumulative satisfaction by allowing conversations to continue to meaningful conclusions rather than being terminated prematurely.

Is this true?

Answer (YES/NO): NO